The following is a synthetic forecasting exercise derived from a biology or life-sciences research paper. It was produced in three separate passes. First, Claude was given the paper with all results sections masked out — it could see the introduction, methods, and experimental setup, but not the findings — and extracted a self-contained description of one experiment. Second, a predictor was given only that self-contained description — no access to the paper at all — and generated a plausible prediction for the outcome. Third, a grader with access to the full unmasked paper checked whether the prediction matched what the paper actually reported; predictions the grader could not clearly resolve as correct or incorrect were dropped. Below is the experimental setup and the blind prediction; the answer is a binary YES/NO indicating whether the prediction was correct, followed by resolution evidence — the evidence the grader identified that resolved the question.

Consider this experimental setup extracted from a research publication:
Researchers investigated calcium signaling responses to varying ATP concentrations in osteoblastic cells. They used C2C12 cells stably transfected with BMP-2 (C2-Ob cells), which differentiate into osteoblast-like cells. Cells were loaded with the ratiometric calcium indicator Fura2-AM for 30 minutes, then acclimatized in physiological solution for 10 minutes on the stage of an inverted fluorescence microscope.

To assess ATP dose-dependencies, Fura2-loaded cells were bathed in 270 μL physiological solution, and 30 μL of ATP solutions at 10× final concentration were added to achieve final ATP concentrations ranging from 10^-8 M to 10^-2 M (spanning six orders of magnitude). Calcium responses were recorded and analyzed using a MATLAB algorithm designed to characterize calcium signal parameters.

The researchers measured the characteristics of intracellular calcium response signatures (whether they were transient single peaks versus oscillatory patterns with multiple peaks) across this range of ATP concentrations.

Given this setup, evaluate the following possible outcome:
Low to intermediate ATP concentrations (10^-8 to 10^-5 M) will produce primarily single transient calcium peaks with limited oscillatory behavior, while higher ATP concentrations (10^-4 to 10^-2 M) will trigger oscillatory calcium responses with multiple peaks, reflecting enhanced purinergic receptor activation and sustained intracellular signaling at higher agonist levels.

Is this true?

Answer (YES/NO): NO